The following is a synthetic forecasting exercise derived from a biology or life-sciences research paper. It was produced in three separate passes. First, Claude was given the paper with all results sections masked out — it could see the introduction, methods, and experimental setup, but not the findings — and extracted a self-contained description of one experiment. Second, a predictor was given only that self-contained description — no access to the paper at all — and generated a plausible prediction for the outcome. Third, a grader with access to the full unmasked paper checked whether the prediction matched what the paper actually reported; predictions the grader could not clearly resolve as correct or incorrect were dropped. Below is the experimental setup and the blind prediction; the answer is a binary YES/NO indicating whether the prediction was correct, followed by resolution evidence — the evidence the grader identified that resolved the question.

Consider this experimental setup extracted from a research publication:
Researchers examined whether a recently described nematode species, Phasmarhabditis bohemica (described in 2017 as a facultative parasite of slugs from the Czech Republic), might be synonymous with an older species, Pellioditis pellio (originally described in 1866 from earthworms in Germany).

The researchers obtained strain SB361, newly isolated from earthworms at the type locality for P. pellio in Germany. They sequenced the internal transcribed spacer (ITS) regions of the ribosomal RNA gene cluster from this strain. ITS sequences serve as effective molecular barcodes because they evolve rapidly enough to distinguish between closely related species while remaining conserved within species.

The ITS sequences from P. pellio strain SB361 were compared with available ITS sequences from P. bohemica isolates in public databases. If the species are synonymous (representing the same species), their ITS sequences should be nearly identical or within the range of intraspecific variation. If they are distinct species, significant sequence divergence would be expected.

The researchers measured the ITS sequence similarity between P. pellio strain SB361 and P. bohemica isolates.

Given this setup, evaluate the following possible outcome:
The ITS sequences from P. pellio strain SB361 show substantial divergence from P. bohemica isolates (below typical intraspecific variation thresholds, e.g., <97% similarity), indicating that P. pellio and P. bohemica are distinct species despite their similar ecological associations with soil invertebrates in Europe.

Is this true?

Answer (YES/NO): NO